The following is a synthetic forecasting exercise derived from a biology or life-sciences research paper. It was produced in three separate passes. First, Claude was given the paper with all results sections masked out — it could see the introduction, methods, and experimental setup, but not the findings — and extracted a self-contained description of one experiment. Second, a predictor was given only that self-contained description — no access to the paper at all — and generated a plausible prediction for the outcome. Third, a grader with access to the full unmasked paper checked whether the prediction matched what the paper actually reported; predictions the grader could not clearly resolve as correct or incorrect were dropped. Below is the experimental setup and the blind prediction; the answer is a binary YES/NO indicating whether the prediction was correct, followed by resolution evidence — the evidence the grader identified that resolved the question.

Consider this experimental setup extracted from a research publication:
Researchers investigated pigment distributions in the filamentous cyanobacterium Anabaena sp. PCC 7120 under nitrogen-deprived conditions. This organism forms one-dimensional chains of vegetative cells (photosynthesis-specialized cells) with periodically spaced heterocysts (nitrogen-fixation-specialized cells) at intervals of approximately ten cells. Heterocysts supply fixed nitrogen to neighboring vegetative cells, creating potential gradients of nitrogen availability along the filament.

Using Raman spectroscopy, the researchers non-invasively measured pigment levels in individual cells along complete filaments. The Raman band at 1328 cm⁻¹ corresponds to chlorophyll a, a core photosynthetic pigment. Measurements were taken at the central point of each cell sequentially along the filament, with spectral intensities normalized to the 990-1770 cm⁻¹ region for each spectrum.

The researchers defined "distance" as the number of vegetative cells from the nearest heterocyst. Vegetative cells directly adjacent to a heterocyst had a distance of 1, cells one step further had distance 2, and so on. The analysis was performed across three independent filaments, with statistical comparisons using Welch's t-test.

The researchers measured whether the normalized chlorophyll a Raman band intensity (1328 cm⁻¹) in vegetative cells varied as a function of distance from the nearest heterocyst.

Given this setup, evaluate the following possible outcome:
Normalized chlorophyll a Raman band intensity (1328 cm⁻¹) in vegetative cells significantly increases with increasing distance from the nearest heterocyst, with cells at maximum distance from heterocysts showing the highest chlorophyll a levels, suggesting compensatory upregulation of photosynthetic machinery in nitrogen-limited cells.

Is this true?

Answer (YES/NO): NO